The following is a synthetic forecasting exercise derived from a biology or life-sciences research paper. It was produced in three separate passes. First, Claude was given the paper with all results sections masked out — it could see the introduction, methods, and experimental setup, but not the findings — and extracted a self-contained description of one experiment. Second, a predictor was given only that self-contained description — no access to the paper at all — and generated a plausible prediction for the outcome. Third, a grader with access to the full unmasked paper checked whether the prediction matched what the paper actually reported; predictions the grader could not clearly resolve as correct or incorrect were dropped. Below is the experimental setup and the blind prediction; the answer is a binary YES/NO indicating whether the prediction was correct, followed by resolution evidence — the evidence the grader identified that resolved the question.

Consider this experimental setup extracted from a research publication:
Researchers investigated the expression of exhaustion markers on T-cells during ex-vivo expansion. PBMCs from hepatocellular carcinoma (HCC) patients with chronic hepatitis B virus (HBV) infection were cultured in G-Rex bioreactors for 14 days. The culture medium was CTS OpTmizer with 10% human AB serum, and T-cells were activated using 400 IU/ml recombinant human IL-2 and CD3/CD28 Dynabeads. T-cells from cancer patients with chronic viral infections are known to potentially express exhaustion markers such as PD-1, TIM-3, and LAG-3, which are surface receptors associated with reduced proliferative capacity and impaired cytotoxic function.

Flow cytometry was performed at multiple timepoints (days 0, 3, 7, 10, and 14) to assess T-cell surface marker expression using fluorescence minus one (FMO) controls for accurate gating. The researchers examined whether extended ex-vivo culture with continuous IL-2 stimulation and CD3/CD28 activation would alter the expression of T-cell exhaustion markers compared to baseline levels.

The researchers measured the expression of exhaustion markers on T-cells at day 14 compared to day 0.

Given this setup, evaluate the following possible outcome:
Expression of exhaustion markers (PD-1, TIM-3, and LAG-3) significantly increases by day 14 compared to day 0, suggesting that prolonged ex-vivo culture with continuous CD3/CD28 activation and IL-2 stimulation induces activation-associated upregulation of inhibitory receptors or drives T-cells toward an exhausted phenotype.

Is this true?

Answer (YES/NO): NO